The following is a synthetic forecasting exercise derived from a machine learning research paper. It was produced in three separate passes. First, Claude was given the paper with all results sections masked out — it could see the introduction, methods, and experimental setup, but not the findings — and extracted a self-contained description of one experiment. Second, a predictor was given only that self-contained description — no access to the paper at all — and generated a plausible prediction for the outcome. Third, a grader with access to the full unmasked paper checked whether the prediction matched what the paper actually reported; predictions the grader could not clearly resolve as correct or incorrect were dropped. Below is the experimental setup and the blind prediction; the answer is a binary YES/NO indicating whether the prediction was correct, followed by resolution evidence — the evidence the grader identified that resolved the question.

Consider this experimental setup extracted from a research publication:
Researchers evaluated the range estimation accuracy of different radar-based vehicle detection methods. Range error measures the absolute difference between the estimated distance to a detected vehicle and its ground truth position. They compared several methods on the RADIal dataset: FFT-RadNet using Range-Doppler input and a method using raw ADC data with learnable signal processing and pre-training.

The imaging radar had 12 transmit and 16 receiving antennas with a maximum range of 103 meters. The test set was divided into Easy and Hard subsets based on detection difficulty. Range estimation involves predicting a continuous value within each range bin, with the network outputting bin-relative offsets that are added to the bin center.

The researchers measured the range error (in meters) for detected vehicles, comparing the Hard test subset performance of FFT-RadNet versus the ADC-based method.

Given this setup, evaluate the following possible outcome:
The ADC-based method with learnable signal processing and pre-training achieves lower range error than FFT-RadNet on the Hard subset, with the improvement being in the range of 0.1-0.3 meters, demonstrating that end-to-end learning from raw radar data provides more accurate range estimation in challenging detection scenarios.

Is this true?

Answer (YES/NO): NO